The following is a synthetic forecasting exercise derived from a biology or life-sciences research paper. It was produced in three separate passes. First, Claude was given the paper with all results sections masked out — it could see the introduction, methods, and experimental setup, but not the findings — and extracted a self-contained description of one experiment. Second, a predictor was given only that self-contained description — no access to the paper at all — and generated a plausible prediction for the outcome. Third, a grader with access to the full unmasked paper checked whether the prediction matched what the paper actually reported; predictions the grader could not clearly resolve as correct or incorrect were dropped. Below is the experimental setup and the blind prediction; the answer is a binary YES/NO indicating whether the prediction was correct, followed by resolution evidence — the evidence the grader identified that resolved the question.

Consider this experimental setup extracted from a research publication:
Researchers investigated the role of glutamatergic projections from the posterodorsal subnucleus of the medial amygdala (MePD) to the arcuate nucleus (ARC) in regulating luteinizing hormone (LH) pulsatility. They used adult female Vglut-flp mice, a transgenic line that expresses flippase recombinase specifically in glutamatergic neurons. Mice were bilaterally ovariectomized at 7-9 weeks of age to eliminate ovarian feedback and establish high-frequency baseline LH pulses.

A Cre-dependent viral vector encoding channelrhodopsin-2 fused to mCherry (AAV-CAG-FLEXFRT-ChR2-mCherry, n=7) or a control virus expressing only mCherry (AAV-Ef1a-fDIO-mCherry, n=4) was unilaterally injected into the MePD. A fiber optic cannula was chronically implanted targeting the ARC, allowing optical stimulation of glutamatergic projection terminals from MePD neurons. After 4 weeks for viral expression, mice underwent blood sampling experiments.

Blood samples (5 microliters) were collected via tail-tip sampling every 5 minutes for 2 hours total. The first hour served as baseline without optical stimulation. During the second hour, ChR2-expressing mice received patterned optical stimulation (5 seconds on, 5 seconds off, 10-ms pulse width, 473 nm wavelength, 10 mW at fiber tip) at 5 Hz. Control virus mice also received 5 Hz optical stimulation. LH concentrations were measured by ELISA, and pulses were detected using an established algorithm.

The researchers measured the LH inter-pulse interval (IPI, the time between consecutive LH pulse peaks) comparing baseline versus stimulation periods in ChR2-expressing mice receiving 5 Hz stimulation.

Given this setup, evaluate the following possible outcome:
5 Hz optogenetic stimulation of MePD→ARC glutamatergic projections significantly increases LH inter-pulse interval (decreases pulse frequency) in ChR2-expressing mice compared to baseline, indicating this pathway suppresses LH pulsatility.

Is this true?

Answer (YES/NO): NO